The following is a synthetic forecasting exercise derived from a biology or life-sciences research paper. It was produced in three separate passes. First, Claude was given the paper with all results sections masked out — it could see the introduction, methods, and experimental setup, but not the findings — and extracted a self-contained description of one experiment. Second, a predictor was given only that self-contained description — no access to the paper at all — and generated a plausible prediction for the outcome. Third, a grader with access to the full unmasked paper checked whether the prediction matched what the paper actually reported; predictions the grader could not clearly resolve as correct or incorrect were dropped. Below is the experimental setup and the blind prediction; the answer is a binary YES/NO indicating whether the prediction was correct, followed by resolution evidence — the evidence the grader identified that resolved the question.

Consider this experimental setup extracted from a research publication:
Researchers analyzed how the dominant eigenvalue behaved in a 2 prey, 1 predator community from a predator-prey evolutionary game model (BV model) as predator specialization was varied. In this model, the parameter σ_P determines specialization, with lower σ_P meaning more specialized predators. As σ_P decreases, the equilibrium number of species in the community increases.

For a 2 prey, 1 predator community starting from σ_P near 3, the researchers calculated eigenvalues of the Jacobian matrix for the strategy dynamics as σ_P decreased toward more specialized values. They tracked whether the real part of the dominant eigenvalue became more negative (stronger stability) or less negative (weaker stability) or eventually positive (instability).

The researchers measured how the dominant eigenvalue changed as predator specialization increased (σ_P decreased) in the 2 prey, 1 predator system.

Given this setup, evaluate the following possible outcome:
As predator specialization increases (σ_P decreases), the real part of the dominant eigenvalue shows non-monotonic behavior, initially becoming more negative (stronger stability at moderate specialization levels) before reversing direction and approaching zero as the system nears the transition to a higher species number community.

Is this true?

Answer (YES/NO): YES